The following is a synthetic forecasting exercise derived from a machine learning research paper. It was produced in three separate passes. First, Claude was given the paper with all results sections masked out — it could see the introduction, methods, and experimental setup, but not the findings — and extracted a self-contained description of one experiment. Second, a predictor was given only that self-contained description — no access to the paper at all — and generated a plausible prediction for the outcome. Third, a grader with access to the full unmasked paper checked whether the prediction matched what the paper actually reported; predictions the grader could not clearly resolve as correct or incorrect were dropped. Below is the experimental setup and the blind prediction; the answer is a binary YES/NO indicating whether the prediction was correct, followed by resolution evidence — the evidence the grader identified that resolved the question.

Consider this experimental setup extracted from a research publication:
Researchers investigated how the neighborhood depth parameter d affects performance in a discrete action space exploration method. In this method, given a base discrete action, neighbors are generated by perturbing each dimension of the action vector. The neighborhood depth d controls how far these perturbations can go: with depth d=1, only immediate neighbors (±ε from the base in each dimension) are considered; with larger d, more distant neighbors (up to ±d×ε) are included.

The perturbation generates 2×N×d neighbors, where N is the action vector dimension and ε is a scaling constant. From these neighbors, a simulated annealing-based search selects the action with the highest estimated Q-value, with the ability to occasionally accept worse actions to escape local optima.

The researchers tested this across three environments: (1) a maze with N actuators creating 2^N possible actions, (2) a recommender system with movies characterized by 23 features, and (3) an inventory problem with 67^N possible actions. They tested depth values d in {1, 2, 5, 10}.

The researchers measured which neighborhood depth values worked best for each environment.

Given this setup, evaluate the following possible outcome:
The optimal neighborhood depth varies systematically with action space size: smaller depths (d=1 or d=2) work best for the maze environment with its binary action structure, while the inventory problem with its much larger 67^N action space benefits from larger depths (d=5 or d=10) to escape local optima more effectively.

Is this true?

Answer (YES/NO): NO